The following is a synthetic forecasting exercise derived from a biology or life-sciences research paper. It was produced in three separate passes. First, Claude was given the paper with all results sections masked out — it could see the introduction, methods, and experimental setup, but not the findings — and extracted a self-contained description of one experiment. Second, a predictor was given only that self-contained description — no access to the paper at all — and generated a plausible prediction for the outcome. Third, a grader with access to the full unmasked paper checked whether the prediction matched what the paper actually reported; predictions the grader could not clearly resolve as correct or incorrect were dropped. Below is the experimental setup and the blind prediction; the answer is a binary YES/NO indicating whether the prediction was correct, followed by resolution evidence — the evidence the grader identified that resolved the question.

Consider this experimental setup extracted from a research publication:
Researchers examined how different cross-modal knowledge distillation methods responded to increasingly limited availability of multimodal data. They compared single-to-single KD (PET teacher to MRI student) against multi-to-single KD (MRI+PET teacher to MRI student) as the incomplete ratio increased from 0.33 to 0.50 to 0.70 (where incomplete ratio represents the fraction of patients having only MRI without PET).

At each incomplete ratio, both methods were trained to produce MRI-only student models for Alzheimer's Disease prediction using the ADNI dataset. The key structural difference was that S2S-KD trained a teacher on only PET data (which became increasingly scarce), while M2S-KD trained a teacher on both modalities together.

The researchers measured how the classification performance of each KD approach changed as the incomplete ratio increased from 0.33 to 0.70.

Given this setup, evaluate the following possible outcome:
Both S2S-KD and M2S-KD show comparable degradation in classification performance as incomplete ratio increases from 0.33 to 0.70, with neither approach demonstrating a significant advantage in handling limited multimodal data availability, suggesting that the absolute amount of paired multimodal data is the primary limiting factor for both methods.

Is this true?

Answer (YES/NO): NO